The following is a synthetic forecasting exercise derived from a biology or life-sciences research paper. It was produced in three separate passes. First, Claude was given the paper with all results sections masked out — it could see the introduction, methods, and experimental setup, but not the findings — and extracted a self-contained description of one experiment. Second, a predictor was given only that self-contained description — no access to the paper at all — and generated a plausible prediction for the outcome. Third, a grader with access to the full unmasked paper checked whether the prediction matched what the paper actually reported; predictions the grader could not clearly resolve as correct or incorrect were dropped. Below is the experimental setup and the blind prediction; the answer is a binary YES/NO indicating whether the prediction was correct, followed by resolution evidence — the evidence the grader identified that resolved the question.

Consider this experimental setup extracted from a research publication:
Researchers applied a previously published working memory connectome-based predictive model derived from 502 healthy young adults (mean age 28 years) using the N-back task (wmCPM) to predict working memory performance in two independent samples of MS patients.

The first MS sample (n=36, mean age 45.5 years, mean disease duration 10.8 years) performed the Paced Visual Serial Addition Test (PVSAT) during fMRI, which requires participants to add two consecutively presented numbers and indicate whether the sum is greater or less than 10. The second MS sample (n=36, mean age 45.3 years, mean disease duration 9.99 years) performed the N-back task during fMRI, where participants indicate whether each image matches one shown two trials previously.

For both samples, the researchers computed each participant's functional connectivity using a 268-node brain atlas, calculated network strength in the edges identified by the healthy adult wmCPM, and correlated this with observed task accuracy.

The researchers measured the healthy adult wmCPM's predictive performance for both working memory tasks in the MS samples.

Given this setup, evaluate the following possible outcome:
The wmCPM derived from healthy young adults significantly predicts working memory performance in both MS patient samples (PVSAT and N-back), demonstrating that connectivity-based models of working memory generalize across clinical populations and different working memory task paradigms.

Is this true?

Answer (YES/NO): YES